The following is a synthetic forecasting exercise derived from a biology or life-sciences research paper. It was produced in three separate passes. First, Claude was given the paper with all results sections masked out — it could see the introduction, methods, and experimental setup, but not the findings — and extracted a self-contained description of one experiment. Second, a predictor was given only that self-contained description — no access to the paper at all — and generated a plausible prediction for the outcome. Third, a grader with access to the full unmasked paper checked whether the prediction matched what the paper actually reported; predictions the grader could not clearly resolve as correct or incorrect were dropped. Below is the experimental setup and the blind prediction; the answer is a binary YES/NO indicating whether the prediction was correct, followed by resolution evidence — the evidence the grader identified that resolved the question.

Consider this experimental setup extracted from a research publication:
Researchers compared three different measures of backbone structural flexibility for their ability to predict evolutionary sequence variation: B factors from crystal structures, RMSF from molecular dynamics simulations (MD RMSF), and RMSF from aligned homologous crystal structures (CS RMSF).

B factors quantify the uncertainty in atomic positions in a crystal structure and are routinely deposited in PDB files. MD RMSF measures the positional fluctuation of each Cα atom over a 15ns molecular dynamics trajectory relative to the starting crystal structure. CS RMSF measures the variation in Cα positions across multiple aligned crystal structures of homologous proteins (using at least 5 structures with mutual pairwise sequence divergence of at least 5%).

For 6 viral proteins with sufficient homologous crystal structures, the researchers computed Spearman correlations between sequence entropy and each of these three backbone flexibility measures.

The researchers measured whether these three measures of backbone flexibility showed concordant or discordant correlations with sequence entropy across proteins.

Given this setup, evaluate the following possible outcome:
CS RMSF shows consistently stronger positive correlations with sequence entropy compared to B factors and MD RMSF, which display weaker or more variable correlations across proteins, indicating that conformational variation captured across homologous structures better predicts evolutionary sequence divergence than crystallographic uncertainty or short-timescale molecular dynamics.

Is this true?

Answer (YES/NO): NO